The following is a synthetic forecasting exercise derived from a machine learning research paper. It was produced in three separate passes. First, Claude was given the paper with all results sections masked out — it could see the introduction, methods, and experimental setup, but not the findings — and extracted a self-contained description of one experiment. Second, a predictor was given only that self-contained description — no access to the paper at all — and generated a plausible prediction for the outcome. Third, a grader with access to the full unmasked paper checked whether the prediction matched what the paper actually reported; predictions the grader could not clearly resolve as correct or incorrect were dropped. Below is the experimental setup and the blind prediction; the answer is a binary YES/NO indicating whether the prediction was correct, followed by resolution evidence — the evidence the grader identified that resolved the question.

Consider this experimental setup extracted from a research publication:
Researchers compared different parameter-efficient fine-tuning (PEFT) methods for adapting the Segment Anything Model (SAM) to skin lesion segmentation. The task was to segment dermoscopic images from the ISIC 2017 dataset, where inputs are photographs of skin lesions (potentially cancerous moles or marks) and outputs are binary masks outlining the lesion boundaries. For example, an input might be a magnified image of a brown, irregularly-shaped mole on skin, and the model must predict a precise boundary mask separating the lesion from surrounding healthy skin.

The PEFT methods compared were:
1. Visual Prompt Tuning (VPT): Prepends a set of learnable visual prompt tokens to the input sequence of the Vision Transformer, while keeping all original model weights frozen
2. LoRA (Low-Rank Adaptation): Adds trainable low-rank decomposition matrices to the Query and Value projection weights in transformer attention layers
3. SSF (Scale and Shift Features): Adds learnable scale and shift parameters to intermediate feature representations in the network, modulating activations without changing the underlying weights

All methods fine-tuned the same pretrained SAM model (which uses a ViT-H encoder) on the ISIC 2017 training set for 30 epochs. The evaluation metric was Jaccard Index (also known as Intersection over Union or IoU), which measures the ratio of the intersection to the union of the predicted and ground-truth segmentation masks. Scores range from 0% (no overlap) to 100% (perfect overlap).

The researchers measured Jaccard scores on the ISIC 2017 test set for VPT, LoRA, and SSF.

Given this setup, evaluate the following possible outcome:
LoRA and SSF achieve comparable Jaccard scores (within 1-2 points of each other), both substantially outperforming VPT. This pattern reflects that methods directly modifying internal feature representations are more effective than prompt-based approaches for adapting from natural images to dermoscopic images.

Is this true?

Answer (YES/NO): NO